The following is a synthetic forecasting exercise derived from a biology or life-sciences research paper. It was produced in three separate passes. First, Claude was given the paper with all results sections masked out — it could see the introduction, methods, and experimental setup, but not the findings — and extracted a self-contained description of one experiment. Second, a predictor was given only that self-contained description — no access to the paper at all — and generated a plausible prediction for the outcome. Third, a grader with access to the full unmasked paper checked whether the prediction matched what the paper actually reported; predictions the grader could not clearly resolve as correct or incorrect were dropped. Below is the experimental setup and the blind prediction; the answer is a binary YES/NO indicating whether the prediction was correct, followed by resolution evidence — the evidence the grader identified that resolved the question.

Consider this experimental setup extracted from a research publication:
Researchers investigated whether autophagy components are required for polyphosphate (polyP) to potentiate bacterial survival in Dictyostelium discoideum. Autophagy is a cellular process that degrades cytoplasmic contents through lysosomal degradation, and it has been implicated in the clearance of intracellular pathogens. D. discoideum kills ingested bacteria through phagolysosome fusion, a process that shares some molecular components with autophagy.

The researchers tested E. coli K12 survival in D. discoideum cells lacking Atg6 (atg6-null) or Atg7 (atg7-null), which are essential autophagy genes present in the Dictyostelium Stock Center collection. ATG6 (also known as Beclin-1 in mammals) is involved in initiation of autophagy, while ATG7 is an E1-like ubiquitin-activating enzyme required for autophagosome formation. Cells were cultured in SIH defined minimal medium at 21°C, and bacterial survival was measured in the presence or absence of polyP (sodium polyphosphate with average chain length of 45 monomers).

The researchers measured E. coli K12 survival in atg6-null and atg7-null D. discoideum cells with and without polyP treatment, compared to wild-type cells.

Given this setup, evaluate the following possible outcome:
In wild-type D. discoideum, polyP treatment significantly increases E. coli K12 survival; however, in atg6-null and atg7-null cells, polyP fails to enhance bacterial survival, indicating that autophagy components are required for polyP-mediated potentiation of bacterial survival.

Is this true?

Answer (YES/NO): NO